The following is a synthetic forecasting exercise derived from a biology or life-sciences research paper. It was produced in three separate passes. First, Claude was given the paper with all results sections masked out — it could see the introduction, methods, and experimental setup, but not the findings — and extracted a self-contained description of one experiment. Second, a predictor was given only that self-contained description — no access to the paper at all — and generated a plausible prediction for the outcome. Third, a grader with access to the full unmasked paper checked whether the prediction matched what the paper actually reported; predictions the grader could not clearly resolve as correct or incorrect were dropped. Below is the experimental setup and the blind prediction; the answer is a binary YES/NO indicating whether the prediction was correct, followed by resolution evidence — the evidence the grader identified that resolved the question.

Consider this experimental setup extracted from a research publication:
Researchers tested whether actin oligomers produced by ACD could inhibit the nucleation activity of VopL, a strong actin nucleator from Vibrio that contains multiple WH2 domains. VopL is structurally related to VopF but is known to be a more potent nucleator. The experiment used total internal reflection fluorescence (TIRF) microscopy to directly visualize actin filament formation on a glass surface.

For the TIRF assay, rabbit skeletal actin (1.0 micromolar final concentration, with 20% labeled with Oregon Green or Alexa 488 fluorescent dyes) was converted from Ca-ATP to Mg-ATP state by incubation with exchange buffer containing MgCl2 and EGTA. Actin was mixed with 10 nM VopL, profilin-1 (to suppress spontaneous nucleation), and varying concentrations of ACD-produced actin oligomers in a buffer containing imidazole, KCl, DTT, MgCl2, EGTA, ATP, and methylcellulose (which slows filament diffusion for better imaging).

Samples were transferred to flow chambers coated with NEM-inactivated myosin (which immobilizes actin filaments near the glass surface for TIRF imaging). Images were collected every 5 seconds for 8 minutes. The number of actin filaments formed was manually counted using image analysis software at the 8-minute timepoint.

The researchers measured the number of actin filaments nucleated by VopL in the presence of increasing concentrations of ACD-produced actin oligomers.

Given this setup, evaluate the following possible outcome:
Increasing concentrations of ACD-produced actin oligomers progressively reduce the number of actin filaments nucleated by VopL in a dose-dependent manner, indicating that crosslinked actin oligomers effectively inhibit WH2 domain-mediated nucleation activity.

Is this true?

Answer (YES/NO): YES